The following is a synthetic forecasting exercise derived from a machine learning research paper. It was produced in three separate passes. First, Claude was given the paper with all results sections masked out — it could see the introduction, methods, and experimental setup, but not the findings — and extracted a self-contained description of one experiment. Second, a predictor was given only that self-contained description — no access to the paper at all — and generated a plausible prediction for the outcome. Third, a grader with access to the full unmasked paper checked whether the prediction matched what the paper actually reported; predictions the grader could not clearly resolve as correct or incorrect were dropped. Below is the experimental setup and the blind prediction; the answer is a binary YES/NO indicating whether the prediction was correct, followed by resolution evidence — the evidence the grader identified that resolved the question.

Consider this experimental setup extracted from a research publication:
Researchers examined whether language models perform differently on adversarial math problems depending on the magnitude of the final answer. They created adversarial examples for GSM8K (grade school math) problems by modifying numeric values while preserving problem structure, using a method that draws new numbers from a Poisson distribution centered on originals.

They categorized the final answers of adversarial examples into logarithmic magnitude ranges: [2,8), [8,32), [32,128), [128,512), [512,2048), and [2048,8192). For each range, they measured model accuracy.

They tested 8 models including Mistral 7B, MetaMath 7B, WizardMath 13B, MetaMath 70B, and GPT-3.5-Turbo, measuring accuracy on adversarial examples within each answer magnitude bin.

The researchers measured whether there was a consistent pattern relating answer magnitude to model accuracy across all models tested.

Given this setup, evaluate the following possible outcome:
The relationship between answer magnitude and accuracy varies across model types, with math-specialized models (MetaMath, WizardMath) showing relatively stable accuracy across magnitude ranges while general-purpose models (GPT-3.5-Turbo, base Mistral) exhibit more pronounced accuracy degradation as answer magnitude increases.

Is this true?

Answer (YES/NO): NO